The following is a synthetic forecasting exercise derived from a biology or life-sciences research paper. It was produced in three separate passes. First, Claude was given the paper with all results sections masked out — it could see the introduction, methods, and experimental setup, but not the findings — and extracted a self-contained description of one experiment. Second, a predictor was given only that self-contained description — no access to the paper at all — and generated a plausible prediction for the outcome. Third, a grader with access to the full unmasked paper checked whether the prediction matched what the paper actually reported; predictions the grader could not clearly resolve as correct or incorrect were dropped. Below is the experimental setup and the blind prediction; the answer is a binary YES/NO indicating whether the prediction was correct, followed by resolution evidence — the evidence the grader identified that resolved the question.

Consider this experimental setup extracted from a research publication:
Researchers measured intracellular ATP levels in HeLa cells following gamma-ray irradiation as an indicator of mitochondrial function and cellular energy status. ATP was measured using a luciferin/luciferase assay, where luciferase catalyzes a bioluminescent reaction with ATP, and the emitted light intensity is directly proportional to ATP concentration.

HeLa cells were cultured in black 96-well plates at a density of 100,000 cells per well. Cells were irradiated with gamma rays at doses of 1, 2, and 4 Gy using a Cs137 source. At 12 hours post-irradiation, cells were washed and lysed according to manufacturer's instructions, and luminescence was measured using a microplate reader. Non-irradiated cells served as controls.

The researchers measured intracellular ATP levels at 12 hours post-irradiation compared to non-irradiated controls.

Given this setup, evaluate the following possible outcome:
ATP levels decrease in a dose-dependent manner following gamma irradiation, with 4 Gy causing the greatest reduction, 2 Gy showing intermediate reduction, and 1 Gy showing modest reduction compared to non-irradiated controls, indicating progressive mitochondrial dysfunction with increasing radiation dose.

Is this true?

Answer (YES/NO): YES